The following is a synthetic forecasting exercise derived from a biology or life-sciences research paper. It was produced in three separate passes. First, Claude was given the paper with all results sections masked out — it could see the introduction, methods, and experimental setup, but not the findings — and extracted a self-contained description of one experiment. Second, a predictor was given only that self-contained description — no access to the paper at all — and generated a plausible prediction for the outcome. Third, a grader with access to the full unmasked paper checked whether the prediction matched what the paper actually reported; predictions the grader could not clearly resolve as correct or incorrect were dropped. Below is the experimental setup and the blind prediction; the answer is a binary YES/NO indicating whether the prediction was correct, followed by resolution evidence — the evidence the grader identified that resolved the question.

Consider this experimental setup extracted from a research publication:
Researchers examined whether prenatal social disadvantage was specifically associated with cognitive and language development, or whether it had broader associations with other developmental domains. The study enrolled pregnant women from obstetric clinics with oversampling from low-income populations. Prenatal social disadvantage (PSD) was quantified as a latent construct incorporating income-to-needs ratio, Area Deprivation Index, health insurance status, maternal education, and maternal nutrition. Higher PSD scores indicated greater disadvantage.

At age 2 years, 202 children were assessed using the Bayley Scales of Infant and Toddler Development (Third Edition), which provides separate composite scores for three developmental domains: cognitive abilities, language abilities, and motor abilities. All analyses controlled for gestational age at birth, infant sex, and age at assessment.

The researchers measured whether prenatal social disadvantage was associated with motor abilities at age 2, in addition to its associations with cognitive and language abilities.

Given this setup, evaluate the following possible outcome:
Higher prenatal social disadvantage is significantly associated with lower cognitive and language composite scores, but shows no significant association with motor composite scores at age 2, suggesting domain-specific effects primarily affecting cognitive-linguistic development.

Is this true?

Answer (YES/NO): YES